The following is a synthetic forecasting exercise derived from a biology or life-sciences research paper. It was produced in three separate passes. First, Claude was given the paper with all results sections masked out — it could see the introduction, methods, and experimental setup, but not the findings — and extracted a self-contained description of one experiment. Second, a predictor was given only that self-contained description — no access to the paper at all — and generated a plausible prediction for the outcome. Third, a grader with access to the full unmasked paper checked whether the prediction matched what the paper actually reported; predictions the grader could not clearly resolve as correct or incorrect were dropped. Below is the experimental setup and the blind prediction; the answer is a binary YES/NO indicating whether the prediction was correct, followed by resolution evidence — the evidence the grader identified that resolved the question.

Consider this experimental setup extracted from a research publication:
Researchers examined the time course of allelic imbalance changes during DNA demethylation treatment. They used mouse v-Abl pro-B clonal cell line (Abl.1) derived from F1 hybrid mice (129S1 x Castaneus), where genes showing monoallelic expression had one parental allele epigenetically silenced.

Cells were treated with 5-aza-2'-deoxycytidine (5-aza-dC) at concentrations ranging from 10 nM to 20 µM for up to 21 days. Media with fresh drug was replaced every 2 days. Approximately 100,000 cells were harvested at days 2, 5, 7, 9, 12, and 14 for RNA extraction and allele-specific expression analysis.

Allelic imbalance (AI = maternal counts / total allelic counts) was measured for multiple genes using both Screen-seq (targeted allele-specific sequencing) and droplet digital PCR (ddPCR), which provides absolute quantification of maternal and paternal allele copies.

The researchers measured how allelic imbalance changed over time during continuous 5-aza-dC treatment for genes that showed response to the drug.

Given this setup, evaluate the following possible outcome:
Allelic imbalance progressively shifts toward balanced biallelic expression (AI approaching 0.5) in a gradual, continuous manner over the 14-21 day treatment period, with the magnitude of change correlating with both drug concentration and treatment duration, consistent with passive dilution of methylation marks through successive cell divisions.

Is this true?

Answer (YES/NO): NO